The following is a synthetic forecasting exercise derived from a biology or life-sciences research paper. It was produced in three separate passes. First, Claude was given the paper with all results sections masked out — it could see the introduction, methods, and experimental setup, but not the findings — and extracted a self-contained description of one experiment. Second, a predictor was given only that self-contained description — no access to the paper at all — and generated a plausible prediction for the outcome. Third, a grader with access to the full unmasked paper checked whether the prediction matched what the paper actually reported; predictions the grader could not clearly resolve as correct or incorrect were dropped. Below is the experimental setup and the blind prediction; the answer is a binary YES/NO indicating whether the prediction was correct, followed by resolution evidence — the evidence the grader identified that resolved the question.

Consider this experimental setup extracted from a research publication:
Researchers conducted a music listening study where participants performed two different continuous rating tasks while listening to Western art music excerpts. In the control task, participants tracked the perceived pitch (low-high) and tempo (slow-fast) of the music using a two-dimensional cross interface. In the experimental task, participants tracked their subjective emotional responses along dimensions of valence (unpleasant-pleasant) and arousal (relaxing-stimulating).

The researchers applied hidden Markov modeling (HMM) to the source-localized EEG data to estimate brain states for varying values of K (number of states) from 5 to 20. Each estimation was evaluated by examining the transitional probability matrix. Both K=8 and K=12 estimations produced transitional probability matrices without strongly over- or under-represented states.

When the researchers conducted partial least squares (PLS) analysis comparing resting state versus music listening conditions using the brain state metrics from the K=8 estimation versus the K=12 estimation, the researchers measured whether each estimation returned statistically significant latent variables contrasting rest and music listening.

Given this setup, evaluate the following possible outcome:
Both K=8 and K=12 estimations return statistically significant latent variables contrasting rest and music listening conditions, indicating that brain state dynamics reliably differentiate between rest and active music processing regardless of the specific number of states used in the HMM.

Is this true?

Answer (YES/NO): YES